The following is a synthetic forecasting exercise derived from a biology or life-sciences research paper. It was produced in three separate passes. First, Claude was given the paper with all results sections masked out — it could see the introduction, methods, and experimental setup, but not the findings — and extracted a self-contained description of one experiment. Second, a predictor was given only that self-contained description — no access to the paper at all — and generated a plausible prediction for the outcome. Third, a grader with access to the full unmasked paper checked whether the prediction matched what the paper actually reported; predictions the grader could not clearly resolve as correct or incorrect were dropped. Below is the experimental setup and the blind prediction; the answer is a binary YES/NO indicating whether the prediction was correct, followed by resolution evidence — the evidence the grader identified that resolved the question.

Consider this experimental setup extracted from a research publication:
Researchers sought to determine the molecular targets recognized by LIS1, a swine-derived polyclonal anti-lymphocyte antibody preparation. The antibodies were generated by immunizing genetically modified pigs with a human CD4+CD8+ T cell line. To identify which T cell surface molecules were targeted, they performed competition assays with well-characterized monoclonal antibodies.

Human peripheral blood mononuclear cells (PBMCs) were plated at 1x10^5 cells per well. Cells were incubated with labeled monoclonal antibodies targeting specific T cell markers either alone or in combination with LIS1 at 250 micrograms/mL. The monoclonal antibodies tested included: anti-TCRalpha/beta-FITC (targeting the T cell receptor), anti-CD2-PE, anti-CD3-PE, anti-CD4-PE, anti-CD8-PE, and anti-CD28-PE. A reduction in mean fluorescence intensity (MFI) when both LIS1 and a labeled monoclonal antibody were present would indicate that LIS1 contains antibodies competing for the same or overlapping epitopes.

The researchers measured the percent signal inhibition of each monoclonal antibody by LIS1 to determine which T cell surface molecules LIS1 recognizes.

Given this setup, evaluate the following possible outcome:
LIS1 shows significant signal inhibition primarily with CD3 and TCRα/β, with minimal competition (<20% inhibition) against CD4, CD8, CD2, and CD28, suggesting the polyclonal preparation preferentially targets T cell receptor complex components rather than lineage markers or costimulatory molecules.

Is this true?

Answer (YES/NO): NO